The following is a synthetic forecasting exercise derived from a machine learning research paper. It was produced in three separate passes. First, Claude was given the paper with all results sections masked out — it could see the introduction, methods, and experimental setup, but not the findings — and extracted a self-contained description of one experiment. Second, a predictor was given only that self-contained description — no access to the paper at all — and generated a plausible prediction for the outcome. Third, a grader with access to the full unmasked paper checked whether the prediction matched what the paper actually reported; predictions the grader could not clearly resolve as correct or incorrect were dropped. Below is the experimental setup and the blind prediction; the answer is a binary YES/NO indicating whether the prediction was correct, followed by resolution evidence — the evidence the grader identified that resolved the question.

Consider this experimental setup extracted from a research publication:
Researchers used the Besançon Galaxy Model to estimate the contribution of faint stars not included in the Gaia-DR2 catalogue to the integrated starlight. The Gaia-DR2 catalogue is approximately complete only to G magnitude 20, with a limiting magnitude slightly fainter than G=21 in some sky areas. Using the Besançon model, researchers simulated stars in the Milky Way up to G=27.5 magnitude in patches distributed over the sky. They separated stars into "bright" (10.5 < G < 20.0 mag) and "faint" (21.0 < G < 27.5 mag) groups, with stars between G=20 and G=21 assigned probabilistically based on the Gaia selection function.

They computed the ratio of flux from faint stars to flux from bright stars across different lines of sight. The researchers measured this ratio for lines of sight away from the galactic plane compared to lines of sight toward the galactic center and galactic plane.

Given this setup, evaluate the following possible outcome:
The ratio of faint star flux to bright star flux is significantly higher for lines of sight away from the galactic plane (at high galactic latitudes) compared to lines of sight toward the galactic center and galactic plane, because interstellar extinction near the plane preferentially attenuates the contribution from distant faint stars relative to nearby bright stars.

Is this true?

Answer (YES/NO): NO